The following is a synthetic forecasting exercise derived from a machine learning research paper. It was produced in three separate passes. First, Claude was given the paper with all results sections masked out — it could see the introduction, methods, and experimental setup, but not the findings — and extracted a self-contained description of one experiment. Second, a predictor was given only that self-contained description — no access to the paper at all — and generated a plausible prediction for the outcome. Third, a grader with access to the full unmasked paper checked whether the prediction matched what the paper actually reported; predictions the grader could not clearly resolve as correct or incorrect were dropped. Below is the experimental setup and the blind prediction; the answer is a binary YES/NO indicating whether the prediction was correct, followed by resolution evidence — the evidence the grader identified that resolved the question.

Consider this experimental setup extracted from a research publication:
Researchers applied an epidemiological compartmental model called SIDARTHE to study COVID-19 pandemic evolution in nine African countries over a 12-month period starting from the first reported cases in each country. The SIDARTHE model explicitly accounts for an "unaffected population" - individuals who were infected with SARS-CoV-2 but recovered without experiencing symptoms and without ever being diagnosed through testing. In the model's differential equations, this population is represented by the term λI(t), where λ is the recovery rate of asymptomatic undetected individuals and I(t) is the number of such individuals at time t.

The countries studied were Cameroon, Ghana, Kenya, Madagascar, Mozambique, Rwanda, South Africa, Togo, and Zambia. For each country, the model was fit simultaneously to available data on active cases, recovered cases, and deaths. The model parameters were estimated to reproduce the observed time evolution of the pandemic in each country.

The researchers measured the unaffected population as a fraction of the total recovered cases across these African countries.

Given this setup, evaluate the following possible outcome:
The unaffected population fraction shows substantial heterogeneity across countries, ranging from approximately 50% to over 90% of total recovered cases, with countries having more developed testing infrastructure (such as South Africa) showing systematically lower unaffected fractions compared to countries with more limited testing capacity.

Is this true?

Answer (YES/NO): NO